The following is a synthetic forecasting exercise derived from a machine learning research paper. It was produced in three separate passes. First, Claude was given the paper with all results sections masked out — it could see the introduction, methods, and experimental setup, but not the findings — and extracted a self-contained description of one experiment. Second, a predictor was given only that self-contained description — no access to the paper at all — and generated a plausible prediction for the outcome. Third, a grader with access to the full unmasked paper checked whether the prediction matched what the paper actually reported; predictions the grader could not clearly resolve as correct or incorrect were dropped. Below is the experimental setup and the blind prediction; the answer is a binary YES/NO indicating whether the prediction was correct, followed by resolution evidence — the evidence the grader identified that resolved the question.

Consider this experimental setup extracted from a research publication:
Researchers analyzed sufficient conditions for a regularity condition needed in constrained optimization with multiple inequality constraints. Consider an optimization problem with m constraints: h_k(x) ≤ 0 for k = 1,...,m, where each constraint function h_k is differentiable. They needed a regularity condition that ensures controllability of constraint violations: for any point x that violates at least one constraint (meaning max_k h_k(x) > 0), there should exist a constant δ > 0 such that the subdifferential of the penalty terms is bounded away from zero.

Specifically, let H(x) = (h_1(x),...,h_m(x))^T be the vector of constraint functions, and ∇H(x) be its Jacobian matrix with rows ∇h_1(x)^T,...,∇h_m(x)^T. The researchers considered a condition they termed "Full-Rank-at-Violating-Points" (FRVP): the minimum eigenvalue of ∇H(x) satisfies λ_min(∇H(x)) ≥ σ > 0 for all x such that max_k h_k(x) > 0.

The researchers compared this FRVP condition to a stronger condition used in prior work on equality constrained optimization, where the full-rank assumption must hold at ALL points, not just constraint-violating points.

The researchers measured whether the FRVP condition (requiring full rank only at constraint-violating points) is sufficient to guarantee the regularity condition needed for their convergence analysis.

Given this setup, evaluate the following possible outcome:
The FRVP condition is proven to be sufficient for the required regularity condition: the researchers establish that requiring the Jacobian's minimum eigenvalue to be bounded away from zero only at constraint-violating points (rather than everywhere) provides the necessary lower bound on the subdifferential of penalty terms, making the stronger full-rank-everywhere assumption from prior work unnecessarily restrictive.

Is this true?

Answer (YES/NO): YES